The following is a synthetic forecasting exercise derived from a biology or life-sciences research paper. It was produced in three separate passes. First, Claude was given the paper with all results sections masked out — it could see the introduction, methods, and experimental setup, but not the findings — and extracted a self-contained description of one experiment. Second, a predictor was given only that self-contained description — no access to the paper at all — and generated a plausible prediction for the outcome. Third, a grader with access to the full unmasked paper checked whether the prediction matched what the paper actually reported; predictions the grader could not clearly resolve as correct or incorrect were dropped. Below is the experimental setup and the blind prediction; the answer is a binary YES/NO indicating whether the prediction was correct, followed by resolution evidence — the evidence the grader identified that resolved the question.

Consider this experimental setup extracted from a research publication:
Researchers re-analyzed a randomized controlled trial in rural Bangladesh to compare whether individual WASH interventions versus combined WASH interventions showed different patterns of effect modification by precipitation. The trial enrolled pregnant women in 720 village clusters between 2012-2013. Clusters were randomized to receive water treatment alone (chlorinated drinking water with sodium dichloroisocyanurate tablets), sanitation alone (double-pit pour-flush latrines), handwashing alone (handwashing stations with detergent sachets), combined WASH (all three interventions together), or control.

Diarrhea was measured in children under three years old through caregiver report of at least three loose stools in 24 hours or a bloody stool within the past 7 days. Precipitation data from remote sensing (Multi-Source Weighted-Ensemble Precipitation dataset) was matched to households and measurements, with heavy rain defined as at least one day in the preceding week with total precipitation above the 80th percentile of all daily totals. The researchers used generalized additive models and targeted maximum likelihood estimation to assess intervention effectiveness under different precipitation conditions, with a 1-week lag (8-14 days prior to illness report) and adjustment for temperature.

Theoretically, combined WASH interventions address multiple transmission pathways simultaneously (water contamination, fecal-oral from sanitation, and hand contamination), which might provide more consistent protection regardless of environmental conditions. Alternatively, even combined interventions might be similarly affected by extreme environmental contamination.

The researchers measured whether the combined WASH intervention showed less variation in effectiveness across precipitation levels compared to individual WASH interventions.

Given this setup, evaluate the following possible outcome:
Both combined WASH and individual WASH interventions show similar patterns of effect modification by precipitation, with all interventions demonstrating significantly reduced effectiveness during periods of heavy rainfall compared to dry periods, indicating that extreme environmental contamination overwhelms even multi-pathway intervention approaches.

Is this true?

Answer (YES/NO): NO